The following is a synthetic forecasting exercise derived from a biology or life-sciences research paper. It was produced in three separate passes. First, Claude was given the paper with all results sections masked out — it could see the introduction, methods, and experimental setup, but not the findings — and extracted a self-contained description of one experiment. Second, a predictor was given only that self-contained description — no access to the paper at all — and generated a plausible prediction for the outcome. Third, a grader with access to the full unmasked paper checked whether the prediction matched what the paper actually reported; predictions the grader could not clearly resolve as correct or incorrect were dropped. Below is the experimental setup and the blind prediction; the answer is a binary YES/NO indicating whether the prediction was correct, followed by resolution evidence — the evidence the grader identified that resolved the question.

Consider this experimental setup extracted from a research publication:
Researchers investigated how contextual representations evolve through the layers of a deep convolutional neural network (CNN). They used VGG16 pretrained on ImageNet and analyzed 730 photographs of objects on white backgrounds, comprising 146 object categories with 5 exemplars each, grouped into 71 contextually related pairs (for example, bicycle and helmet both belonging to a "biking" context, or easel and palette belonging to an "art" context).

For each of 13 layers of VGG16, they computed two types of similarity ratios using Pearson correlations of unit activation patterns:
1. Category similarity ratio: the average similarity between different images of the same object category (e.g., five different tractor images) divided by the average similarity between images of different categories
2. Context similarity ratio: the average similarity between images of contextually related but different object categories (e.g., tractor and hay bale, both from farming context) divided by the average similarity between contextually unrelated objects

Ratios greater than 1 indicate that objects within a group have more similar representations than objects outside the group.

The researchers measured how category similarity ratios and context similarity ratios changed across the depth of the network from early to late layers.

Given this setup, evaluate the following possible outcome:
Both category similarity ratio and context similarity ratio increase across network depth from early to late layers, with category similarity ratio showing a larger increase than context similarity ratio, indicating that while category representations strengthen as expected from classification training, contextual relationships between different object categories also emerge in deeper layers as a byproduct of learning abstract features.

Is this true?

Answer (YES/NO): YES